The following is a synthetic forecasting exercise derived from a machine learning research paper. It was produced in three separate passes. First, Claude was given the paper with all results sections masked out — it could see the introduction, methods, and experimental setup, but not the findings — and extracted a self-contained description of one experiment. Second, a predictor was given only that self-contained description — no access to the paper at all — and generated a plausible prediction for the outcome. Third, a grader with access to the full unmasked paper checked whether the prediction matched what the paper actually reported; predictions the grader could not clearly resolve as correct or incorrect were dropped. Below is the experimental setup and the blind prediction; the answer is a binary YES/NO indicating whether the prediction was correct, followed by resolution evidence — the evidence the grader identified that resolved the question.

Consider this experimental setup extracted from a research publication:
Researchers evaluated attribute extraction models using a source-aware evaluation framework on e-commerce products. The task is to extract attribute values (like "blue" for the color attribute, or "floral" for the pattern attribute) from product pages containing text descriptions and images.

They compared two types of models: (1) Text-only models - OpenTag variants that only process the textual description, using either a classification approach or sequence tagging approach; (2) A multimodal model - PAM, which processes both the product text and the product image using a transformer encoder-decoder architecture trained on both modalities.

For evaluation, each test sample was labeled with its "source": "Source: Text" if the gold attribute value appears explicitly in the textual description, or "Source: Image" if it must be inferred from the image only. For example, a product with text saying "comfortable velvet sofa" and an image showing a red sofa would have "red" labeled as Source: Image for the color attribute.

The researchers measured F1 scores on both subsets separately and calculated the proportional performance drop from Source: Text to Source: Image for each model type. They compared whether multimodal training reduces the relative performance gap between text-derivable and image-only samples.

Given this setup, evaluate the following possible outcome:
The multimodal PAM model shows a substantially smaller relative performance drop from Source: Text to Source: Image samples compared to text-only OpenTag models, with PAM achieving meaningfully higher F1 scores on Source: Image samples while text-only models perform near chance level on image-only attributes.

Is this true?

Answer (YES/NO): NO